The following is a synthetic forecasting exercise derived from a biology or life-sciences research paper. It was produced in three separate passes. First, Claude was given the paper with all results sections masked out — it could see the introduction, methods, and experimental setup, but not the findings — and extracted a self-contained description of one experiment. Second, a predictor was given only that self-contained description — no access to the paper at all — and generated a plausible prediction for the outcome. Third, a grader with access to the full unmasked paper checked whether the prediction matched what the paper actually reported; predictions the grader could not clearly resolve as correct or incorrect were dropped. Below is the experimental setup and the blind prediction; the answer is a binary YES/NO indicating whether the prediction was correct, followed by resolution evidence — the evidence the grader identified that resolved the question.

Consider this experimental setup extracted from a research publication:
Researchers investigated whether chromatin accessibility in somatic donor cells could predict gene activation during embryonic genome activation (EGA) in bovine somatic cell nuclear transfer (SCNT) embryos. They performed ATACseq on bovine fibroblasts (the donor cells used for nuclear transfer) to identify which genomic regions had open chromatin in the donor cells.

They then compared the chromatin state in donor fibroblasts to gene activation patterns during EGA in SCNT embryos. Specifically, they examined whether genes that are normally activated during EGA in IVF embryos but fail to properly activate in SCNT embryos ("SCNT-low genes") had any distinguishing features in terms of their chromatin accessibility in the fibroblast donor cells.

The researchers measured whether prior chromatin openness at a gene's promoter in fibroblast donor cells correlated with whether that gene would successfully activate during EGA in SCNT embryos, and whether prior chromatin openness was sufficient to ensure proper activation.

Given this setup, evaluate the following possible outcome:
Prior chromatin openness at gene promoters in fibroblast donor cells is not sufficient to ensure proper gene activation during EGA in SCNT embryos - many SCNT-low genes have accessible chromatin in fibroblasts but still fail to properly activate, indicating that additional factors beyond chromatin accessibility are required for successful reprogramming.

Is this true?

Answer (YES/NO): NO